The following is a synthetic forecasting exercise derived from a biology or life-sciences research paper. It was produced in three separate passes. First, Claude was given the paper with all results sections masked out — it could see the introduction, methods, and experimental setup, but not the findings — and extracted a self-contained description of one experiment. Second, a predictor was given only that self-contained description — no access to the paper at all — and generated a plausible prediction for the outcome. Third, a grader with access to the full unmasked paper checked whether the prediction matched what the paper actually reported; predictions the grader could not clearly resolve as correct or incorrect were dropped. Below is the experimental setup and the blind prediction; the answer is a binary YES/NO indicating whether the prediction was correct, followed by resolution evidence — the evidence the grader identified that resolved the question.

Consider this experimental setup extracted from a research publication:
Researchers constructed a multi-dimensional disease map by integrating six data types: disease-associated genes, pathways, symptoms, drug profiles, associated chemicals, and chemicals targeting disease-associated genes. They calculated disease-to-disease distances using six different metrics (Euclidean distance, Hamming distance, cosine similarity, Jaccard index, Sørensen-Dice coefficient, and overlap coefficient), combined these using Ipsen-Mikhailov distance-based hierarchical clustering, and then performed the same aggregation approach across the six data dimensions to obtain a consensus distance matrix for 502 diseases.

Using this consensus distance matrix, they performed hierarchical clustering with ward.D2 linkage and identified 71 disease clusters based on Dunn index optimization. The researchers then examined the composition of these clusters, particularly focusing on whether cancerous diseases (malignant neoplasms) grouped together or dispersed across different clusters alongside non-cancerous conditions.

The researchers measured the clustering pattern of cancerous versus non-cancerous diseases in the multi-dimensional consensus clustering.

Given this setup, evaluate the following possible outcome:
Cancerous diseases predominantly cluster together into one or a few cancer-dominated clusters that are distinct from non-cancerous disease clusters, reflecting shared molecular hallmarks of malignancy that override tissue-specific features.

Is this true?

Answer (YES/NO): NO